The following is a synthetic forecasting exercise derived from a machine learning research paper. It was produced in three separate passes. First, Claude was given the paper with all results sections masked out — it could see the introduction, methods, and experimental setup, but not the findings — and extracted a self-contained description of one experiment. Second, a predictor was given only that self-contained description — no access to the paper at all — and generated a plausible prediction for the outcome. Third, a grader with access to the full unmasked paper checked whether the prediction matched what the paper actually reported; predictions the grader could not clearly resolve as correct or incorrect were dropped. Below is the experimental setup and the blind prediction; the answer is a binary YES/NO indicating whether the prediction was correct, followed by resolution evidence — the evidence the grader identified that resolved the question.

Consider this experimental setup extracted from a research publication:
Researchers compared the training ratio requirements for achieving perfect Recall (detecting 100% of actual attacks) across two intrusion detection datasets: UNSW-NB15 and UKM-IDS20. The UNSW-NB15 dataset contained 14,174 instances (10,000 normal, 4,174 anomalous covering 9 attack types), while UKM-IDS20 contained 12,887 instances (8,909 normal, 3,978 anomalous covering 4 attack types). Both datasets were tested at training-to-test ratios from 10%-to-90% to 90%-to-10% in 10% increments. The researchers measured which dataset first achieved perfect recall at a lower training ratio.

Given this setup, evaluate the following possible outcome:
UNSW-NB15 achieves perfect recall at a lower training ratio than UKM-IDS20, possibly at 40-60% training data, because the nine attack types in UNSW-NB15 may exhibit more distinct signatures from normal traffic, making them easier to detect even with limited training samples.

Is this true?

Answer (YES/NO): NO